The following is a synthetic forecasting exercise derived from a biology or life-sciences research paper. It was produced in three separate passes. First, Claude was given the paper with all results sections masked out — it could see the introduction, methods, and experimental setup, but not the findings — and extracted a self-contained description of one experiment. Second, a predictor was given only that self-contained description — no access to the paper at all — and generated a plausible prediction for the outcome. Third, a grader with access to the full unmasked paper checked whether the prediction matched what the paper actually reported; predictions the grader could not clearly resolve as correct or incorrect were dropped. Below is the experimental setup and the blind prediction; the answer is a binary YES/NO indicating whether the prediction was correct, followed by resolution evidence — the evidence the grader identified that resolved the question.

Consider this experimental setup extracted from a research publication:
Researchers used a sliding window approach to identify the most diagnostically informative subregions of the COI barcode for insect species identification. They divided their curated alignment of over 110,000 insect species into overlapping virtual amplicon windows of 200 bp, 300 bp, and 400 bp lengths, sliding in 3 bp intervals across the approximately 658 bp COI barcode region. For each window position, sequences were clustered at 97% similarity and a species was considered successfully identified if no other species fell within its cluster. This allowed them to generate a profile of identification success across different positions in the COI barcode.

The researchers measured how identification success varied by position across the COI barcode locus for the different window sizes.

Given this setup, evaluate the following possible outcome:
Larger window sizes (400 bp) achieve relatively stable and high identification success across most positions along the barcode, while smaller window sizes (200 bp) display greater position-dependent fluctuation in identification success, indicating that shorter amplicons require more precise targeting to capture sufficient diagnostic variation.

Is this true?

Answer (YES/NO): YES